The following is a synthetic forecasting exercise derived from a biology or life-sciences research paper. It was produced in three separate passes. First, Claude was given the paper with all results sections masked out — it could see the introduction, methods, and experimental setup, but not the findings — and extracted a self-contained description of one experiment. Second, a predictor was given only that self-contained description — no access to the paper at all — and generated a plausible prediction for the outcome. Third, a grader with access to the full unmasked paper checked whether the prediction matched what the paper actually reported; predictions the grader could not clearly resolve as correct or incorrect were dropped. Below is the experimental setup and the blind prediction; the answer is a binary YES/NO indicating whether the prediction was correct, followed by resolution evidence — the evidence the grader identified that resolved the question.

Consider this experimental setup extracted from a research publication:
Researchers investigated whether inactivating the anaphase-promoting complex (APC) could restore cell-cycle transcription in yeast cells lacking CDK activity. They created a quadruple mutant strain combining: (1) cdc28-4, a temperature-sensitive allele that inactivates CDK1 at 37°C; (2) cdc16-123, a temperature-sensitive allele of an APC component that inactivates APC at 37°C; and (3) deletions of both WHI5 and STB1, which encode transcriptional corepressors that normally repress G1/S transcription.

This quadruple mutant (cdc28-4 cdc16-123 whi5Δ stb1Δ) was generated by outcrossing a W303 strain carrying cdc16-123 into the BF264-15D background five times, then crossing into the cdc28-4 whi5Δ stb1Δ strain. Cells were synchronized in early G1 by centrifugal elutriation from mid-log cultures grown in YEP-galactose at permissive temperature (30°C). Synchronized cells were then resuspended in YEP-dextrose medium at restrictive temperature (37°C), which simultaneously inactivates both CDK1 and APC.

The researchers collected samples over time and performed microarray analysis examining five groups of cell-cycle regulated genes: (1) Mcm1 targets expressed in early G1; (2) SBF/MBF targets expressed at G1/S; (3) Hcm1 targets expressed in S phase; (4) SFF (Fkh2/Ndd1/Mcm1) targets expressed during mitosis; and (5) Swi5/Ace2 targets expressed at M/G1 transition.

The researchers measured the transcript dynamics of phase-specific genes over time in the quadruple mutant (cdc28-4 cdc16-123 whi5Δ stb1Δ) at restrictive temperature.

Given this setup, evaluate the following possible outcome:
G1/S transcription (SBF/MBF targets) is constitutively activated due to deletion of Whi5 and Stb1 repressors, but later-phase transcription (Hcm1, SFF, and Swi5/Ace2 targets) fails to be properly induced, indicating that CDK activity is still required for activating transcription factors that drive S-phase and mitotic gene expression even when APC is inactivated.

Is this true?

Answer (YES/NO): NO